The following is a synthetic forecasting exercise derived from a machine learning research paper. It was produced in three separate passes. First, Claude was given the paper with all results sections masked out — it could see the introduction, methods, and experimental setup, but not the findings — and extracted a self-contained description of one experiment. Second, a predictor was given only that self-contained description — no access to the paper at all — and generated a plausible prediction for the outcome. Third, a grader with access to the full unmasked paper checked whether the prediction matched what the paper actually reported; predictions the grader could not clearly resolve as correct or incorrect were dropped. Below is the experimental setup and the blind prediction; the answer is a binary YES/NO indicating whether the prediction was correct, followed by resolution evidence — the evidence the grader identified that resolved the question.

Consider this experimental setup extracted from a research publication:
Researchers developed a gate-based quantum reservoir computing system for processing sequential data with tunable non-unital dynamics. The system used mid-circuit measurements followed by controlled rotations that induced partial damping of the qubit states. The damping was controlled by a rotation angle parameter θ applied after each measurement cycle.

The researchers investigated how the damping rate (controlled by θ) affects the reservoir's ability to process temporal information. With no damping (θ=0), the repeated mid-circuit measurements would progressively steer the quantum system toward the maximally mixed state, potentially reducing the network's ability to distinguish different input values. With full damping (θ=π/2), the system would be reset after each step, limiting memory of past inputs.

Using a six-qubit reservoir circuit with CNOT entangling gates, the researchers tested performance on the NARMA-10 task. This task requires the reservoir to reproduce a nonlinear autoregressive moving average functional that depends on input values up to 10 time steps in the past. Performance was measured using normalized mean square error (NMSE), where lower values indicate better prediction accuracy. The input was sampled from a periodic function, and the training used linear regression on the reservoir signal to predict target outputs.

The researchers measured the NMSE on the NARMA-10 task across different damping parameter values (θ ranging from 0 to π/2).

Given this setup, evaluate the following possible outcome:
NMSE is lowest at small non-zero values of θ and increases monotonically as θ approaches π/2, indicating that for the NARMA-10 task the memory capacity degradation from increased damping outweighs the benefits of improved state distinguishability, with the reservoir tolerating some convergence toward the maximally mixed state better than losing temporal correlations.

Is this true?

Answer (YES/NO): NO